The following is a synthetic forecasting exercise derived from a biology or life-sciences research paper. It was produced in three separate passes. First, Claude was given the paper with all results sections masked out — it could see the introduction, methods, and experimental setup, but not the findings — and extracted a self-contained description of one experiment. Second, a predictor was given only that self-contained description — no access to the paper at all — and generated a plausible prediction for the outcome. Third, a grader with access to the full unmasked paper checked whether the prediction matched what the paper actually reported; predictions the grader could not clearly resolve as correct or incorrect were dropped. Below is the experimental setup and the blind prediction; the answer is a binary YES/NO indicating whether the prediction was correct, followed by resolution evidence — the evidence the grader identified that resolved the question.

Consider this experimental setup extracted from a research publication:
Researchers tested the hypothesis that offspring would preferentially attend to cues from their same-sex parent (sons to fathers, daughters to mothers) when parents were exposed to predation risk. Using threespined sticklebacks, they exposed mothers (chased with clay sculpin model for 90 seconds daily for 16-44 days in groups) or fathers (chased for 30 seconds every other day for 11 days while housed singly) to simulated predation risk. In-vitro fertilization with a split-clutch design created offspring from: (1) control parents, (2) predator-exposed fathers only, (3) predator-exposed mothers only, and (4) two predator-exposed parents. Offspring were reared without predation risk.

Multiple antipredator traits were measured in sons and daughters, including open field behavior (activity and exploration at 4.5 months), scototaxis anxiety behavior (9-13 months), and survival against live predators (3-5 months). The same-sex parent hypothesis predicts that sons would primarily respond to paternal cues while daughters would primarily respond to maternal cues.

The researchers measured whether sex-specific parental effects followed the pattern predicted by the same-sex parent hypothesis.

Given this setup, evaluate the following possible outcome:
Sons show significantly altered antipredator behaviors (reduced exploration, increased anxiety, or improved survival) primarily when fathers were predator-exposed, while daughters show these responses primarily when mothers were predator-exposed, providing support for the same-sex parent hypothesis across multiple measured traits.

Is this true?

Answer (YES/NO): NO